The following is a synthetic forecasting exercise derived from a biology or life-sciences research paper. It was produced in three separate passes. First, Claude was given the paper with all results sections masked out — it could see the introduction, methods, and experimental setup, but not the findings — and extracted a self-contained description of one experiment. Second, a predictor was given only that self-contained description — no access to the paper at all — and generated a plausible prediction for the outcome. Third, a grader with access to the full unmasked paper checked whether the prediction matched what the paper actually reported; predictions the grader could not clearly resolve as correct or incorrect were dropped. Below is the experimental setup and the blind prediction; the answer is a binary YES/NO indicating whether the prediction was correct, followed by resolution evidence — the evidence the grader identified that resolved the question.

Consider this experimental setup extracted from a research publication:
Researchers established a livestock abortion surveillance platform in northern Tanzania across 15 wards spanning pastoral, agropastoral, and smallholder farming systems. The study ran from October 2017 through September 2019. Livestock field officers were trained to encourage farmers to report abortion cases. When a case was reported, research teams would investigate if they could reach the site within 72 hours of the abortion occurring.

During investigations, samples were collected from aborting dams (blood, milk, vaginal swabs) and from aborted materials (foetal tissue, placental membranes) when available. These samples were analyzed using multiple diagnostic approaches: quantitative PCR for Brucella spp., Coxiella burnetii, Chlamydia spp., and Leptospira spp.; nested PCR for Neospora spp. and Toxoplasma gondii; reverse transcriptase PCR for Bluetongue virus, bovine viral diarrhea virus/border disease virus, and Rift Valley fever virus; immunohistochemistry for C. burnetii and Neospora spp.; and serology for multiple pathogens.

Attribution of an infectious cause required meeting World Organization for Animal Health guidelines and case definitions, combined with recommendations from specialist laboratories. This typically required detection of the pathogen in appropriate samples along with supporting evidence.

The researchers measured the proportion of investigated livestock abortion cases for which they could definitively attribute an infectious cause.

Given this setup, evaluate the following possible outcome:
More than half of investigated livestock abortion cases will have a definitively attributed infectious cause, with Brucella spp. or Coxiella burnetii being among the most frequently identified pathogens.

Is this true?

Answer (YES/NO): NO